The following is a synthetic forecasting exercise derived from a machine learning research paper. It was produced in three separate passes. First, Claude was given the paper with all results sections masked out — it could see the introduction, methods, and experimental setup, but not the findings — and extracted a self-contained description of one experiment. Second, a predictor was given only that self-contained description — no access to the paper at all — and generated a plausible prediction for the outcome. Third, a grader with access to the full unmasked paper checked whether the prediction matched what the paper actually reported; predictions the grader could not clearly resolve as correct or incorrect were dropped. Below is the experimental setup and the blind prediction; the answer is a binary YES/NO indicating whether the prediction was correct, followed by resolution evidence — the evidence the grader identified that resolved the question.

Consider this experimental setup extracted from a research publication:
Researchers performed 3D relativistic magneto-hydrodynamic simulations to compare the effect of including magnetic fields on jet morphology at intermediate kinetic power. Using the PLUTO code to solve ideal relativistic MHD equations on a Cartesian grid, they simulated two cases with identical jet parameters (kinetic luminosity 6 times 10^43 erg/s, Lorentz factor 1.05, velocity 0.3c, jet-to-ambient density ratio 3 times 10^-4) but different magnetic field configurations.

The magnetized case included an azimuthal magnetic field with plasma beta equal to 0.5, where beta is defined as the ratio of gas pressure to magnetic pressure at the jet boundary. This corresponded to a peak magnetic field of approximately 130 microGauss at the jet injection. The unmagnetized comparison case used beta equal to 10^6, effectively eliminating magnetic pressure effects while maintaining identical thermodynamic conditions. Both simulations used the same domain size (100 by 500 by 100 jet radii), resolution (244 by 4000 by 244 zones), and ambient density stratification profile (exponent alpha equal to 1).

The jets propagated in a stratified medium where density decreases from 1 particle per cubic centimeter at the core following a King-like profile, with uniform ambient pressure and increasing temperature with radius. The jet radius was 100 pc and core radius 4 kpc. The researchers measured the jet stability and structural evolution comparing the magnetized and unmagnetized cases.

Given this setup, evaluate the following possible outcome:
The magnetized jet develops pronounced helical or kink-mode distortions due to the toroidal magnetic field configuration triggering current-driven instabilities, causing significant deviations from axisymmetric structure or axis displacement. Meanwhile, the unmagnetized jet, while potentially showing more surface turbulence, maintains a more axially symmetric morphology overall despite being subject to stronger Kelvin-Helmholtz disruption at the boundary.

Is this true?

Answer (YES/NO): YES